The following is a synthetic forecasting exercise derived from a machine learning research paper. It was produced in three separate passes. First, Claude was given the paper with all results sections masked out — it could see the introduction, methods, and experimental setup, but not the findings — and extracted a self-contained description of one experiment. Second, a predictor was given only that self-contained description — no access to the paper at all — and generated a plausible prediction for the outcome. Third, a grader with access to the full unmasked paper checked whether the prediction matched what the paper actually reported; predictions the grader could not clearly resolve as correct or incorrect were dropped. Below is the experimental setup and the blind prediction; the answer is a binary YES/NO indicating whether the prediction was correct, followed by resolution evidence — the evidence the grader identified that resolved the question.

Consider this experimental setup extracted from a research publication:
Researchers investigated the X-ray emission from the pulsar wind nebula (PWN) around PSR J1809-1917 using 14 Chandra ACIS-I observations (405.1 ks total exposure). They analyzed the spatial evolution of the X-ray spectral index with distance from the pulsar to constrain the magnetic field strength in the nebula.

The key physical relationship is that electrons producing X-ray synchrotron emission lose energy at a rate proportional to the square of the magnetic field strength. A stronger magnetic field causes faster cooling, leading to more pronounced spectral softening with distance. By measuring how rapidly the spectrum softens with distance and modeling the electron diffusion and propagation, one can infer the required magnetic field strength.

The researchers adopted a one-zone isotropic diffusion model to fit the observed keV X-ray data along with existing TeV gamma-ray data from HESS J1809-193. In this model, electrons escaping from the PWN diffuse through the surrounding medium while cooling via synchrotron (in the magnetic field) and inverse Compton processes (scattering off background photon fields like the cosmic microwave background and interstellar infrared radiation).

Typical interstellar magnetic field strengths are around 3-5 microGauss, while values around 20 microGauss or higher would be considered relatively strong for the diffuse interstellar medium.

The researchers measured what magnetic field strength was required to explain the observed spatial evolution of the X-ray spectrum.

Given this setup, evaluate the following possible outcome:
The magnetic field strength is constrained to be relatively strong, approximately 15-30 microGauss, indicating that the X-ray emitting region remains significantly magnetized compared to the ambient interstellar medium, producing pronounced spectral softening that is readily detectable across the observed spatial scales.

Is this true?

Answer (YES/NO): YES